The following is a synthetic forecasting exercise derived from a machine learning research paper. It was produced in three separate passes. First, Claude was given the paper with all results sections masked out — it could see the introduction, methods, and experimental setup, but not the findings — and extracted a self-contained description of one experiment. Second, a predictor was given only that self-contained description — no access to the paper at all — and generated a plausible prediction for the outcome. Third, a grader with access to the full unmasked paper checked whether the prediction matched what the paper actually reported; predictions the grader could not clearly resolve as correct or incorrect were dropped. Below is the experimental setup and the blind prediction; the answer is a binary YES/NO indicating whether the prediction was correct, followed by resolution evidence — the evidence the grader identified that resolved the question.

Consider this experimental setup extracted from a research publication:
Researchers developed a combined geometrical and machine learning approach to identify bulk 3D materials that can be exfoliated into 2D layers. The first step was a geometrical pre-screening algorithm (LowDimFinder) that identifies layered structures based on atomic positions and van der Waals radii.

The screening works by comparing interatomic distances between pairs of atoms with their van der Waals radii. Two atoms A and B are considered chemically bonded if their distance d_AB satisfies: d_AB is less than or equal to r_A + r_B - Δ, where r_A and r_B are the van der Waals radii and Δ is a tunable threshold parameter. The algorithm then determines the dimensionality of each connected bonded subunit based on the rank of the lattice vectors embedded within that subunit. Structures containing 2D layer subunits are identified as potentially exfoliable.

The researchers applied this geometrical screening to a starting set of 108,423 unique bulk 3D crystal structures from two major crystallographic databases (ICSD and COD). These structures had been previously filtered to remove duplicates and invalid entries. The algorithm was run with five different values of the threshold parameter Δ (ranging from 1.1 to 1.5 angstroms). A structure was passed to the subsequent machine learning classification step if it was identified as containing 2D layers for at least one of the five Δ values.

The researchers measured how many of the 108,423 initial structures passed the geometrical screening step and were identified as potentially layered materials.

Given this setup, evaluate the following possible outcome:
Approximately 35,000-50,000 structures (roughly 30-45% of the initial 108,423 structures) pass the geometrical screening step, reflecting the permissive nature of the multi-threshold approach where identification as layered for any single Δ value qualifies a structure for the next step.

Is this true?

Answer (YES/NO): NO